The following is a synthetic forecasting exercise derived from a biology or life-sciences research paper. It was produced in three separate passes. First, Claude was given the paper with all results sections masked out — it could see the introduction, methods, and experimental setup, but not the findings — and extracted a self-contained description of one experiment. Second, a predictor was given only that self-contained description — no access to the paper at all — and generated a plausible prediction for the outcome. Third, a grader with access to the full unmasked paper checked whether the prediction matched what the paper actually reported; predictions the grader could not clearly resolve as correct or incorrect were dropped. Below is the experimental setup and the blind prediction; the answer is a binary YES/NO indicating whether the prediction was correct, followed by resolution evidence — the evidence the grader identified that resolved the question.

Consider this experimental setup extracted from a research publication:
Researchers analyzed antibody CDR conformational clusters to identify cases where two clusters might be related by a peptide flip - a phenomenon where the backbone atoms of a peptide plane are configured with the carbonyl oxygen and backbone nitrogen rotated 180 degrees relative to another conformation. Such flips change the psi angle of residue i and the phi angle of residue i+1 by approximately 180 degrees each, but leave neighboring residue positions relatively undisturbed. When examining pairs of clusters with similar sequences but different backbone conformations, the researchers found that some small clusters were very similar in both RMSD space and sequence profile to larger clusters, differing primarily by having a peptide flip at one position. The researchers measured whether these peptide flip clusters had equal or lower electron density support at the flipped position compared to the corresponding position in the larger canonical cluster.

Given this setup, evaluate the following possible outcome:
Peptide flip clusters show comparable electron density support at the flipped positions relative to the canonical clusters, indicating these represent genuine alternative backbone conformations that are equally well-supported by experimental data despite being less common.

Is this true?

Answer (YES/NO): NO